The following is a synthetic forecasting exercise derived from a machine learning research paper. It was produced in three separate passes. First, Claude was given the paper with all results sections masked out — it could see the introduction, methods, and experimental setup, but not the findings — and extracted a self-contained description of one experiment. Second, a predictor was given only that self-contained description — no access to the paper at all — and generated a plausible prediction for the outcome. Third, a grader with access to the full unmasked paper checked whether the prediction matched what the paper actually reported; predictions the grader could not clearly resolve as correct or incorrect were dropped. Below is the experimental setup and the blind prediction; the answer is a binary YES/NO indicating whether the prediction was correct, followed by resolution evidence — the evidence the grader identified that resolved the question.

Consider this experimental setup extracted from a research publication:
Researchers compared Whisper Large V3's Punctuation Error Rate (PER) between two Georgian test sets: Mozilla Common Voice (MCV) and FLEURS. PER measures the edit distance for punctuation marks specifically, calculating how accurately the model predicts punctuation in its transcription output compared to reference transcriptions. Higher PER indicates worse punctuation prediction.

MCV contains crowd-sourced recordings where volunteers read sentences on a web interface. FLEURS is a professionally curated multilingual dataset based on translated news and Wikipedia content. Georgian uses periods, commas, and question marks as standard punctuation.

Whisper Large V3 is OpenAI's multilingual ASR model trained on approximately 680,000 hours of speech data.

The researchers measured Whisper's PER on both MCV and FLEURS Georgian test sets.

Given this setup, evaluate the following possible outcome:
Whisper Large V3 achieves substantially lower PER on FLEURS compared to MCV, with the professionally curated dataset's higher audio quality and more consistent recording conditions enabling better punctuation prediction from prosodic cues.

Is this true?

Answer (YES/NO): NO